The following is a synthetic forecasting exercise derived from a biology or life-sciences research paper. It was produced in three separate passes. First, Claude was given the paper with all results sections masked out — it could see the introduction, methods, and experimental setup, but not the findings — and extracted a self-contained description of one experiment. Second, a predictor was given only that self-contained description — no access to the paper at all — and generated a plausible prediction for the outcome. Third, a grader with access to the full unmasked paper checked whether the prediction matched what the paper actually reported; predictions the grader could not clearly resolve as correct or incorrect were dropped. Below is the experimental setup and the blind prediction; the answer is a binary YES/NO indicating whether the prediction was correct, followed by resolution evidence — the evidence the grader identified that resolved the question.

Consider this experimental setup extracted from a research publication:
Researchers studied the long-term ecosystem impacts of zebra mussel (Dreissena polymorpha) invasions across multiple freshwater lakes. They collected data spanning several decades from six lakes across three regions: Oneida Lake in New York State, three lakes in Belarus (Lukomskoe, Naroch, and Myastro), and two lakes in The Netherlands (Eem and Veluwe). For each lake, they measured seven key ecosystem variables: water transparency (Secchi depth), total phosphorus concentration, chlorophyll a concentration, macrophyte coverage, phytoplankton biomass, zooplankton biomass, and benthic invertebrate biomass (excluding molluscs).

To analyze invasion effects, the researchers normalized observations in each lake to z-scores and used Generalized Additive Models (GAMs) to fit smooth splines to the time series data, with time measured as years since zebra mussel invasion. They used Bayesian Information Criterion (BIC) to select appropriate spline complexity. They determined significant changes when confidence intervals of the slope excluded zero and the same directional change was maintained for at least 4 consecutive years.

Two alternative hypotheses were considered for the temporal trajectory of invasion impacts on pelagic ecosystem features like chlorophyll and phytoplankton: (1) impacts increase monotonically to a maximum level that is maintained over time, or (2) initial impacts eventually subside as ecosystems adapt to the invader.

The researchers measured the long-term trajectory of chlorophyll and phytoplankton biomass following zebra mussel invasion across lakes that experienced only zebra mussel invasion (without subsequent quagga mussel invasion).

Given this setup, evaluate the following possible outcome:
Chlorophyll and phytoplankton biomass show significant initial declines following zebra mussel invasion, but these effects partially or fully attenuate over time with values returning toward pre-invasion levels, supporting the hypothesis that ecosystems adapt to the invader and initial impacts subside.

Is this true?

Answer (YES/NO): NO